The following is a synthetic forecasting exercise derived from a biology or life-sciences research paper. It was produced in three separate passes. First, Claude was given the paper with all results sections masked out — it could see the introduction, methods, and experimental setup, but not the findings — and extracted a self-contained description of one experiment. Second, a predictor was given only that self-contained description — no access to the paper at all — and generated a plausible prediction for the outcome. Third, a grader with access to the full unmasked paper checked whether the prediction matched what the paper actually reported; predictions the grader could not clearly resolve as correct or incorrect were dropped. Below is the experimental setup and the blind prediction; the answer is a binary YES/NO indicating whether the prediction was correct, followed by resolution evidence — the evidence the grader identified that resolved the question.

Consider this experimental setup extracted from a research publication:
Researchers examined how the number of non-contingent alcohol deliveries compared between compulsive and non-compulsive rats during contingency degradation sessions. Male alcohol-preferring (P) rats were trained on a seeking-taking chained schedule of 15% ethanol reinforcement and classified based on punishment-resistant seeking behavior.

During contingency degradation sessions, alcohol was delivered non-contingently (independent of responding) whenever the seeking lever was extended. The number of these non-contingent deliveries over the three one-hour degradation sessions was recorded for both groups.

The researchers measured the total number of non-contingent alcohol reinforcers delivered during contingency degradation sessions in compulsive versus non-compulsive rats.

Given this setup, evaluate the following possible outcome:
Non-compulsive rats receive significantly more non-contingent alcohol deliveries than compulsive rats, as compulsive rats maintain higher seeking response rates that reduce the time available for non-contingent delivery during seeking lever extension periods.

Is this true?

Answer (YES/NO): NO